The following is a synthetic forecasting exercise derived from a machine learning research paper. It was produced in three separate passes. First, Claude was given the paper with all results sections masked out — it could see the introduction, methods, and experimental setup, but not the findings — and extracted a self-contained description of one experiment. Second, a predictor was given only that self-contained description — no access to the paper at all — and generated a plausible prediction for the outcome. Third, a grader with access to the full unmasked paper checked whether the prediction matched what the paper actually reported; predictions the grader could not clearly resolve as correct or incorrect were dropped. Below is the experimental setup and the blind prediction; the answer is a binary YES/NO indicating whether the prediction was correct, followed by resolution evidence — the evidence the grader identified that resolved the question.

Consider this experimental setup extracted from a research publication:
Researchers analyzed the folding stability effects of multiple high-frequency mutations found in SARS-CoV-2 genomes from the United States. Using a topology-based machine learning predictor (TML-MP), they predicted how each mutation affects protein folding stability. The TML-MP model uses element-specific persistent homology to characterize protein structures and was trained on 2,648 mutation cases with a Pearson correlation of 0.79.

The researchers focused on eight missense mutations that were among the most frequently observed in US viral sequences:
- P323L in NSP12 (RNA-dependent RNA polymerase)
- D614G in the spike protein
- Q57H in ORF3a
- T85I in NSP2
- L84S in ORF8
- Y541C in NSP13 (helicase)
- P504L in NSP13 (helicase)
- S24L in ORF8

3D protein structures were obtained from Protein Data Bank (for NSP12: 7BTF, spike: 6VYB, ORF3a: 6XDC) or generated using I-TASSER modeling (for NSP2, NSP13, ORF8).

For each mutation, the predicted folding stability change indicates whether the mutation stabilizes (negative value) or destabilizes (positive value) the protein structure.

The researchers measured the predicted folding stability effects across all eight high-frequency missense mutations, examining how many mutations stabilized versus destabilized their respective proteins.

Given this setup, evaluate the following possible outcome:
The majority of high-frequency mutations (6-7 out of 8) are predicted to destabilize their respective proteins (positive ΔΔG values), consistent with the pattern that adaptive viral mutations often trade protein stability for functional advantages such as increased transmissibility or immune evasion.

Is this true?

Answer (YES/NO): NO